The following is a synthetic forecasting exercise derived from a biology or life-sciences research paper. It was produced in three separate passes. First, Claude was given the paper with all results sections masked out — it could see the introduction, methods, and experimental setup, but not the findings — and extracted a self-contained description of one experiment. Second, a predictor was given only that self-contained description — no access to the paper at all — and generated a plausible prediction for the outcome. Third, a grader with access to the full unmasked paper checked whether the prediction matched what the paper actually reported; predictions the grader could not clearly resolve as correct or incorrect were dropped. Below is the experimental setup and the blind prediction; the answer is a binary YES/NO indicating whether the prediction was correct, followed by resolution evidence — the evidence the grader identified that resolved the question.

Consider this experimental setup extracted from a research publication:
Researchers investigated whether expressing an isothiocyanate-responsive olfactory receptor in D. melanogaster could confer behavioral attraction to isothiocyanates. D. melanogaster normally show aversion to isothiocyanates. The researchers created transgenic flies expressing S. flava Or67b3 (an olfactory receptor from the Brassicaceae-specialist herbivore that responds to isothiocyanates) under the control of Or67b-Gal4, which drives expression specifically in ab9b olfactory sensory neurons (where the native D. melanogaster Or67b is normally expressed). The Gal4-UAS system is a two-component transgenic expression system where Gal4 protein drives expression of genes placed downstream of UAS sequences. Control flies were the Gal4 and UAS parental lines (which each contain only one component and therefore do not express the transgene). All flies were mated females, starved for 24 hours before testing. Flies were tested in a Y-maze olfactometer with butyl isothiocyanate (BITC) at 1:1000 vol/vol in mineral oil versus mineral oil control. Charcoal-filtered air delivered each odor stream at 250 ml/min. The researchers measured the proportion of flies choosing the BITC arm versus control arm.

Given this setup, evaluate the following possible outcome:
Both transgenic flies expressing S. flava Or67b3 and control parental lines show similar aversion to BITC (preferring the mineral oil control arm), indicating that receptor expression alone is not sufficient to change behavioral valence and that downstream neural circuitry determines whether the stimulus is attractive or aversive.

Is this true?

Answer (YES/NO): NO